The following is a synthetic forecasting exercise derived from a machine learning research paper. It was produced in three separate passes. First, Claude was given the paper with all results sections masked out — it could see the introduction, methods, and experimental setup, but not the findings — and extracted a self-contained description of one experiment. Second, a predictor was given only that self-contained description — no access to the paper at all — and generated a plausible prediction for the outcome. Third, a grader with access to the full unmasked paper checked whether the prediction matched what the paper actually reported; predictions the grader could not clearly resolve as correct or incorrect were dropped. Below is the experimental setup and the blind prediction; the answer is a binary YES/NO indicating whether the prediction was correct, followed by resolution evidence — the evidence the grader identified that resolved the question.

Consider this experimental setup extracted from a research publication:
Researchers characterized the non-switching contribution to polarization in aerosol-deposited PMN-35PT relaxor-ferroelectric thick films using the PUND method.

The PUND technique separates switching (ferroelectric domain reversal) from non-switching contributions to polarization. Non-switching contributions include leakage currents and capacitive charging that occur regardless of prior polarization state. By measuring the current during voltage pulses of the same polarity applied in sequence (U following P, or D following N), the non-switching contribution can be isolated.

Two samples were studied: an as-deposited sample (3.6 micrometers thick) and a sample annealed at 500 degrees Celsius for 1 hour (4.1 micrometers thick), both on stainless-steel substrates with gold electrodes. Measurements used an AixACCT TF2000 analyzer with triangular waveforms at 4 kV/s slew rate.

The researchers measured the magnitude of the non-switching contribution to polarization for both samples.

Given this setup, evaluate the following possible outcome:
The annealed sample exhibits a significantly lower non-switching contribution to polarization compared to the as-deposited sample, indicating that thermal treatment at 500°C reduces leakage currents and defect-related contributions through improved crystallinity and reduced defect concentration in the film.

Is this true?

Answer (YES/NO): NO